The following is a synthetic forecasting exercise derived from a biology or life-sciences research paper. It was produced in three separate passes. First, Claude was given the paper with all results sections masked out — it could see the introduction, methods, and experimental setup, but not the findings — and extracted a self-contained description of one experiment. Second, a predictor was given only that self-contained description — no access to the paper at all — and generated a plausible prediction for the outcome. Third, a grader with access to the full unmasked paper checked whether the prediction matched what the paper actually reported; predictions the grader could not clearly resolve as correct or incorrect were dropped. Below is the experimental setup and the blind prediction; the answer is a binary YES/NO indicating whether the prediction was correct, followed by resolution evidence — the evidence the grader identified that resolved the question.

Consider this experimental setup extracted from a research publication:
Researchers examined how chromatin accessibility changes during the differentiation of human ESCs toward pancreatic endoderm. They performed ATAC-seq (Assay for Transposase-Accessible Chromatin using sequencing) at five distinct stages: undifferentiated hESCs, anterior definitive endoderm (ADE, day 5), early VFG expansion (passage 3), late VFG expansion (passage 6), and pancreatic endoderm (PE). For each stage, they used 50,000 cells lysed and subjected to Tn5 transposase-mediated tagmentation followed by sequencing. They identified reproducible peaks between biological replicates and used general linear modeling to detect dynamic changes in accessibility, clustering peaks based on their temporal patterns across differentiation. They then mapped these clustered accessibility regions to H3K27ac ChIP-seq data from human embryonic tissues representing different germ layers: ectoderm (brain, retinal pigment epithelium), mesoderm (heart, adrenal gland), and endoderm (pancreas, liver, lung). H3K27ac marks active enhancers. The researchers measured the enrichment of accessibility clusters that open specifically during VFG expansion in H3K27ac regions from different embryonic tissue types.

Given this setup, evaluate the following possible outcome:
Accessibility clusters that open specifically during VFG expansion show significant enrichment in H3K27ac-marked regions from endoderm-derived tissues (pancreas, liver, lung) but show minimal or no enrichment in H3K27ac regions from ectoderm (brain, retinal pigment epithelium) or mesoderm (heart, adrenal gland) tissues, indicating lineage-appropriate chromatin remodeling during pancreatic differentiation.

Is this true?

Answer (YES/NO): YES